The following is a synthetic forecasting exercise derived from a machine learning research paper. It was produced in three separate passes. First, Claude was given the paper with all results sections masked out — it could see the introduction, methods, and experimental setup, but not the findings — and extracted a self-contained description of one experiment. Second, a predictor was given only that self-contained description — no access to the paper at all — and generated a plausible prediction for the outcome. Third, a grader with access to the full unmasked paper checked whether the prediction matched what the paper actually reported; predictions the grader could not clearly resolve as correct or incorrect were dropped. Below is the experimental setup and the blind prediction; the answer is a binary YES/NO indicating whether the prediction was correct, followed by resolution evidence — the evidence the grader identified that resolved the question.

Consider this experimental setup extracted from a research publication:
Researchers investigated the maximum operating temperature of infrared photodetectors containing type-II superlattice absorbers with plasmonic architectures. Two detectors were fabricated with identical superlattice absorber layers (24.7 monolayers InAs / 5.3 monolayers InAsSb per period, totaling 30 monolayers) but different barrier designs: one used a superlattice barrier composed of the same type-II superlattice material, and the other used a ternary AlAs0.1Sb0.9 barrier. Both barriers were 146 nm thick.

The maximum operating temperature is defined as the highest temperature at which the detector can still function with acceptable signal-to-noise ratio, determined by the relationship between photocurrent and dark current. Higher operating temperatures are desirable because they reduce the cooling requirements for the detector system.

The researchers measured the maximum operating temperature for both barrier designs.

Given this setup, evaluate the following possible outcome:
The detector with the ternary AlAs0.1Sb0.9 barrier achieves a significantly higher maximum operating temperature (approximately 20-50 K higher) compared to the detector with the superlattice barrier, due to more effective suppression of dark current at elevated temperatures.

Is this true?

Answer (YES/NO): NO